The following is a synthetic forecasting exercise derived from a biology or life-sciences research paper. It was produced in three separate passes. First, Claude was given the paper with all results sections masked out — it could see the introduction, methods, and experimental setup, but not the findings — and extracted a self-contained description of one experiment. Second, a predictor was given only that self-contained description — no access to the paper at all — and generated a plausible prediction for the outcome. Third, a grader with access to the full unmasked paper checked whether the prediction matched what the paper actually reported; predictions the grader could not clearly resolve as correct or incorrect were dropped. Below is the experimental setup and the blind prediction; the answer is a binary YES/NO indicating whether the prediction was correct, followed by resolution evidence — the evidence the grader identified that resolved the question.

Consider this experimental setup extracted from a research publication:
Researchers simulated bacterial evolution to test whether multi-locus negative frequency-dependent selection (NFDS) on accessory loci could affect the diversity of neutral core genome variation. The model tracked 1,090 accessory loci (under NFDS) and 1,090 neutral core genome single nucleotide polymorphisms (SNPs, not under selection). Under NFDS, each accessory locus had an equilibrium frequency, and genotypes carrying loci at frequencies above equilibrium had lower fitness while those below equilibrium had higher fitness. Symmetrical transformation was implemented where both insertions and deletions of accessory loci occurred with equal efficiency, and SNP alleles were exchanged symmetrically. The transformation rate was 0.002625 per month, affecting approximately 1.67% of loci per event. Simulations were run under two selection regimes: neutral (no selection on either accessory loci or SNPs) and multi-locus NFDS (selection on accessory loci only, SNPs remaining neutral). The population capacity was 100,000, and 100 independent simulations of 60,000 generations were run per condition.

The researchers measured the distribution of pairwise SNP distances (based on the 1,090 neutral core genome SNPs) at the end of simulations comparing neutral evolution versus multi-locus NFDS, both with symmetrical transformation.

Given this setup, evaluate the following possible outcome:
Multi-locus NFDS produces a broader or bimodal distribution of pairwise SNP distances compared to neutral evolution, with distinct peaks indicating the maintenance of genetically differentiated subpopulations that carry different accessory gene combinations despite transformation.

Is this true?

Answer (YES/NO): NO